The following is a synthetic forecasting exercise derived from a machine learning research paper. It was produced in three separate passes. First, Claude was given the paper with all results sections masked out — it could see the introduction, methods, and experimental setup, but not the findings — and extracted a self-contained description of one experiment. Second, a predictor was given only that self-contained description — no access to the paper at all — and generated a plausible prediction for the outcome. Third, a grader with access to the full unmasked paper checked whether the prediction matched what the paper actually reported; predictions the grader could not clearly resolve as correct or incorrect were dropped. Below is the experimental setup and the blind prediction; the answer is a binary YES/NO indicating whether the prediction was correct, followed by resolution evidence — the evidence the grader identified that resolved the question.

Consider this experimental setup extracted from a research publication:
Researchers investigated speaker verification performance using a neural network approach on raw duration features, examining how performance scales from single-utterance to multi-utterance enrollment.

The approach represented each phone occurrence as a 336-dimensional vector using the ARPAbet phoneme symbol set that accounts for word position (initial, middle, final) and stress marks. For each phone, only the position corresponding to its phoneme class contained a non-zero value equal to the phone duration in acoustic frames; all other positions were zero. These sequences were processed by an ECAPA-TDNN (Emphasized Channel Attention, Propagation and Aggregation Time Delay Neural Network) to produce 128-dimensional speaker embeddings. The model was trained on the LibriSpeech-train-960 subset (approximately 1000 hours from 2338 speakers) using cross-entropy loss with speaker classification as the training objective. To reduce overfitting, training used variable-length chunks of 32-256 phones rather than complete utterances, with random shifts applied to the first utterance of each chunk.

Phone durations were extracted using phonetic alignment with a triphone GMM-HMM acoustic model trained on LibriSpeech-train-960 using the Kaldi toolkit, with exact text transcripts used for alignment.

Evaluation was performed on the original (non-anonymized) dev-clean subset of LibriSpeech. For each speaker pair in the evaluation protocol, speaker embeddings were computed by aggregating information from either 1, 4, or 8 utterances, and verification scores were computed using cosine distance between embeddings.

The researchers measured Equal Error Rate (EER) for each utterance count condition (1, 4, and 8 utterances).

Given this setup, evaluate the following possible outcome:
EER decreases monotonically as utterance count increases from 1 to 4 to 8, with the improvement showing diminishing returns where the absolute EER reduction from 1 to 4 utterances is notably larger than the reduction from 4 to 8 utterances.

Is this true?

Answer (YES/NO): YES